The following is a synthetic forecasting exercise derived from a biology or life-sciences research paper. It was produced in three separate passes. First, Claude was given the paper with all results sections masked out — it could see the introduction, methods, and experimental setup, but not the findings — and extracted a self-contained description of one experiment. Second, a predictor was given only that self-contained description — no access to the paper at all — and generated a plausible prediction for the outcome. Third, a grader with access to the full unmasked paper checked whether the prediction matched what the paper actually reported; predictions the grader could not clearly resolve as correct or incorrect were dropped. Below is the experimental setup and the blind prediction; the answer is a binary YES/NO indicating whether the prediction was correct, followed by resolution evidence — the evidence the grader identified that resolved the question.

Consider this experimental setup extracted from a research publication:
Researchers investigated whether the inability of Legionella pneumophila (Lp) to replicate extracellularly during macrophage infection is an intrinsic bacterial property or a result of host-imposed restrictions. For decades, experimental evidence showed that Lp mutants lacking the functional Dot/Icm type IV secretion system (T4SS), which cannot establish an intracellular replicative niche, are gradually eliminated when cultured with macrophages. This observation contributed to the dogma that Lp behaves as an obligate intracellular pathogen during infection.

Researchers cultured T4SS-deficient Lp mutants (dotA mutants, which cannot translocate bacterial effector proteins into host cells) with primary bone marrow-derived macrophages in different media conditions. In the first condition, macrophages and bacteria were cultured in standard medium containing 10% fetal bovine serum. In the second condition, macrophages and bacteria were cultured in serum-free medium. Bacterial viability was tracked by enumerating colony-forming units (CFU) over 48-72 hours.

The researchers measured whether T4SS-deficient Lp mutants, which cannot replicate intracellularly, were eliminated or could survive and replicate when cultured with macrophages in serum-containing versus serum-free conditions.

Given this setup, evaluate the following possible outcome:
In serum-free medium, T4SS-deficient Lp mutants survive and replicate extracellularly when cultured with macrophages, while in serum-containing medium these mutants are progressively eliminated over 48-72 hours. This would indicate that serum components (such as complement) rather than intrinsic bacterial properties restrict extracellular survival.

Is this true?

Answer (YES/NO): NO